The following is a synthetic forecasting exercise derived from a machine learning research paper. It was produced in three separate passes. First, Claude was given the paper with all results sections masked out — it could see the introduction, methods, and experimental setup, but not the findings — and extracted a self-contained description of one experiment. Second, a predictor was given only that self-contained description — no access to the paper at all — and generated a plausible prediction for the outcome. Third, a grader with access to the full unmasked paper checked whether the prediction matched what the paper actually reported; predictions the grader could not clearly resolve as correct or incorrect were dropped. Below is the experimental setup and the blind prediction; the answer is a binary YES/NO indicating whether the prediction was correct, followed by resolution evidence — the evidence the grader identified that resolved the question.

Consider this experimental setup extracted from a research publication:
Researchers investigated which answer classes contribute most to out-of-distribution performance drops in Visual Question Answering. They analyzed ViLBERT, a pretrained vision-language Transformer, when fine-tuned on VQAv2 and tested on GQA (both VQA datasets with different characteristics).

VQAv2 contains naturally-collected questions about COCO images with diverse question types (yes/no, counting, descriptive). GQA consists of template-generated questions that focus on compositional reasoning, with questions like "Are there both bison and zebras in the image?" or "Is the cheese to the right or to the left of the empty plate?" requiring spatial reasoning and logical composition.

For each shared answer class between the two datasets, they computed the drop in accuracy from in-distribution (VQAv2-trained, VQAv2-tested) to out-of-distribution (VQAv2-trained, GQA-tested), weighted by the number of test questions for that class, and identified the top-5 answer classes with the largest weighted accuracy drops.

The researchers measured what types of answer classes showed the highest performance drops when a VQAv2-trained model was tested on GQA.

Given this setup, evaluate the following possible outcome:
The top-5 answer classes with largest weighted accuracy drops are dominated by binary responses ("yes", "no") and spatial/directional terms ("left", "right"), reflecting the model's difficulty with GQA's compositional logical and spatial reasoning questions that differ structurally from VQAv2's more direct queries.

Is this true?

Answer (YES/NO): YES